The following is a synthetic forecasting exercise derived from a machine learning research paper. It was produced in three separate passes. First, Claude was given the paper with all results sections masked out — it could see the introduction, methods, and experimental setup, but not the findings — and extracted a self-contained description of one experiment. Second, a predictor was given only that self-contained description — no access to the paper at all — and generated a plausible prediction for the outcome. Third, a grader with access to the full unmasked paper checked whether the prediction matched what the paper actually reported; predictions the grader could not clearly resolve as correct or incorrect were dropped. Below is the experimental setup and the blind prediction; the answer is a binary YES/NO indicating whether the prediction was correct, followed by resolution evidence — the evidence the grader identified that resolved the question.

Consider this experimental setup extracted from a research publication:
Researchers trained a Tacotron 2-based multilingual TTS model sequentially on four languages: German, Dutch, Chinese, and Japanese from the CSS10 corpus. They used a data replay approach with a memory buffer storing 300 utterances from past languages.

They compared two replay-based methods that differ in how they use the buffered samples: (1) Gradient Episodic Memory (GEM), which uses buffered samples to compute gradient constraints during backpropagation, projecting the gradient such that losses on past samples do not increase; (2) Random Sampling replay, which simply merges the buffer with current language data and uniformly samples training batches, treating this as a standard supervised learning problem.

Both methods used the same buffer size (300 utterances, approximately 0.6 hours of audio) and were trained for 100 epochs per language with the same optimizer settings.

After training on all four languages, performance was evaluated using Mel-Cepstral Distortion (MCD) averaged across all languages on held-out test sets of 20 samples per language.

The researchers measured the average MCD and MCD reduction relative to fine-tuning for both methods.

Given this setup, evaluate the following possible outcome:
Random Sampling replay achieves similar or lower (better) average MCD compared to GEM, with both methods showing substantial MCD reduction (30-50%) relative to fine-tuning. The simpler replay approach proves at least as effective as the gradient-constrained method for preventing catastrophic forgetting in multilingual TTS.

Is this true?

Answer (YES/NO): NO